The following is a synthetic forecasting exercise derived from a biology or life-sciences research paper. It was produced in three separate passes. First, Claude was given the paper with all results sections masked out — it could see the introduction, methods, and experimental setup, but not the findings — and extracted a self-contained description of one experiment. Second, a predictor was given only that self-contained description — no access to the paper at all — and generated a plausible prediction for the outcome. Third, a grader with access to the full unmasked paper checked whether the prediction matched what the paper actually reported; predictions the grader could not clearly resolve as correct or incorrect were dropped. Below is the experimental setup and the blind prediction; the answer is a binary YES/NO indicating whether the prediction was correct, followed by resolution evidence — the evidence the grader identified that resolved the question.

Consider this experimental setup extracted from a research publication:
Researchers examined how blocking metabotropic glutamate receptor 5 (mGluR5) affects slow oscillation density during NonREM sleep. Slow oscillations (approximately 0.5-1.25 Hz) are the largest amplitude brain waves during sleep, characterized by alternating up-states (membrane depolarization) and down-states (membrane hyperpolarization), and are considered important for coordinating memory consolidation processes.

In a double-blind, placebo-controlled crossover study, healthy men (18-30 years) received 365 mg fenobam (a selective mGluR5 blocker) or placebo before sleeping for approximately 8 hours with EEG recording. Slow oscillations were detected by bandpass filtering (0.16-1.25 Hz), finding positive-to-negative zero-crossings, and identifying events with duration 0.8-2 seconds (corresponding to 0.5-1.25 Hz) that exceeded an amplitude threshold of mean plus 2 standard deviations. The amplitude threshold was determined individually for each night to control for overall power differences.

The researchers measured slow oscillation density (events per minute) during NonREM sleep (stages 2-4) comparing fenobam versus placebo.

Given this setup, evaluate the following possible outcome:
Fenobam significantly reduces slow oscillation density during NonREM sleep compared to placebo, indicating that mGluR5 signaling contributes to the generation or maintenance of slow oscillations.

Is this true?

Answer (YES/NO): YES